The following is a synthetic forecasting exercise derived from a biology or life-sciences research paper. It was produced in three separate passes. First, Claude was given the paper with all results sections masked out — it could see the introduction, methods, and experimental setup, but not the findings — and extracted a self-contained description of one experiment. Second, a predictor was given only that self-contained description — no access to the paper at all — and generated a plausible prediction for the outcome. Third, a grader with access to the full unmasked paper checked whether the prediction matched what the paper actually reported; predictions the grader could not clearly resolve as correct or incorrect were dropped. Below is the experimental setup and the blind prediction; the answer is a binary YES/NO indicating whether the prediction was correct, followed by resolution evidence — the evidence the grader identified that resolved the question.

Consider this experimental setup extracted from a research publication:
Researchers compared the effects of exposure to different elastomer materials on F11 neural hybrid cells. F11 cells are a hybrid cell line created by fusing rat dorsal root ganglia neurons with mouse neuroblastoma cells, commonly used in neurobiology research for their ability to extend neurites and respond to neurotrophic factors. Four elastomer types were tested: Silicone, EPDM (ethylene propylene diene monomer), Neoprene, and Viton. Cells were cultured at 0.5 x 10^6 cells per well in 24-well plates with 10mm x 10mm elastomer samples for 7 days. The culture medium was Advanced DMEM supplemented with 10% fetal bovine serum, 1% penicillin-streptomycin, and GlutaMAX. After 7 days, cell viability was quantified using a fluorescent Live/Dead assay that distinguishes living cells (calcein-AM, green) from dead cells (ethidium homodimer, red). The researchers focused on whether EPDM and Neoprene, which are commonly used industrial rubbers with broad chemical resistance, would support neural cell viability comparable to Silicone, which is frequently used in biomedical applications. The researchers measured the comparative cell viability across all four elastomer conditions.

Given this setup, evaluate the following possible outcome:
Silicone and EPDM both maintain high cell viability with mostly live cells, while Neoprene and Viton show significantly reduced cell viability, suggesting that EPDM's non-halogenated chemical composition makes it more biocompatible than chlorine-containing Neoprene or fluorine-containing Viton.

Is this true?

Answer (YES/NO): NO